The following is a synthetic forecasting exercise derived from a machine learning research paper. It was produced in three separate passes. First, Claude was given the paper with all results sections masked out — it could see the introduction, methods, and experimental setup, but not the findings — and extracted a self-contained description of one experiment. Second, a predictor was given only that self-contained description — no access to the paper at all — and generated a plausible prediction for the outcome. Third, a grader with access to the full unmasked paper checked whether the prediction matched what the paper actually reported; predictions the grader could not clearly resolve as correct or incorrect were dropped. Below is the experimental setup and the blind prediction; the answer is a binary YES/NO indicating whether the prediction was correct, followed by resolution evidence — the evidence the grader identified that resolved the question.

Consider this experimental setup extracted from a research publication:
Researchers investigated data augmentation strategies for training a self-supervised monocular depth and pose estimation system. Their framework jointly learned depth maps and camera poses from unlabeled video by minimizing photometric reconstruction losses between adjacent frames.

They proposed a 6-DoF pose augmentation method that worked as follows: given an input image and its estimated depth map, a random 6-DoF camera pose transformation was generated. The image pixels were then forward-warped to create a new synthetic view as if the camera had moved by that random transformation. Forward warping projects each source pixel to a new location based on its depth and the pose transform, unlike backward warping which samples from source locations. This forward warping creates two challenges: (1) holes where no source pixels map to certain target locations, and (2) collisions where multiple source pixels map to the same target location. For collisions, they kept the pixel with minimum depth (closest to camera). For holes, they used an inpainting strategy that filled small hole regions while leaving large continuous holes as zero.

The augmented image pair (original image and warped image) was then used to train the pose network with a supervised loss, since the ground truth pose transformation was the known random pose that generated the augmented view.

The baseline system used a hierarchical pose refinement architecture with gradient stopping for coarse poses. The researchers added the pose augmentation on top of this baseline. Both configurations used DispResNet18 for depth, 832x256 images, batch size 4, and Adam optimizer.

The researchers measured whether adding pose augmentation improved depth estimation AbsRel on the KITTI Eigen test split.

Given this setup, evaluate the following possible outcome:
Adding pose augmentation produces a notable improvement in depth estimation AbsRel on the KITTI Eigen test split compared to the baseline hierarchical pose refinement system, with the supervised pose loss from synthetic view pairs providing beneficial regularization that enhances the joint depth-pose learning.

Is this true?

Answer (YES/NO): NO